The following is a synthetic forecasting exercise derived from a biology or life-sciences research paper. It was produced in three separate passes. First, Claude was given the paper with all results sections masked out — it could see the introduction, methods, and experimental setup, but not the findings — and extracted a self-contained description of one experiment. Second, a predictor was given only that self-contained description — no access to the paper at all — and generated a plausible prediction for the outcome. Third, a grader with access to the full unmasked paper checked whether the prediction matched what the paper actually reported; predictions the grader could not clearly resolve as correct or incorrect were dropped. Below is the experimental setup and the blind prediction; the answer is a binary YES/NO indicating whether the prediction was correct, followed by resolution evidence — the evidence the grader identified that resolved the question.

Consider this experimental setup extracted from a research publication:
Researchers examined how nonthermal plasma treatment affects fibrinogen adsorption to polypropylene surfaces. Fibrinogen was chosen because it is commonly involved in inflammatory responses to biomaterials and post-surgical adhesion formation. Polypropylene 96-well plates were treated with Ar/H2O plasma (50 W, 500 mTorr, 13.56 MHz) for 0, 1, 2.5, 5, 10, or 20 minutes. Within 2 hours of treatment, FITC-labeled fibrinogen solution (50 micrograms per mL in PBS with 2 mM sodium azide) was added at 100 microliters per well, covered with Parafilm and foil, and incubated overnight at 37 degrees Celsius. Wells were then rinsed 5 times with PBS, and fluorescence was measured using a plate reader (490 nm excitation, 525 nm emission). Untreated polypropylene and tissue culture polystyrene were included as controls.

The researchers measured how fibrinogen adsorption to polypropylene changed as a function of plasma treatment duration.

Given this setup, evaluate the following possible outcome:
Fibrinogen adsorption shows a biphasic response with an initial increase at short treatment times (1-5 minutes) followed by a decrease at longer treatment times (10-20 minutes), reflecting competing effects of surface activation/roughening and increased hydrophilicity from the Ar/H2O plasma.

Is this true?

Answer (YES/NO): NO